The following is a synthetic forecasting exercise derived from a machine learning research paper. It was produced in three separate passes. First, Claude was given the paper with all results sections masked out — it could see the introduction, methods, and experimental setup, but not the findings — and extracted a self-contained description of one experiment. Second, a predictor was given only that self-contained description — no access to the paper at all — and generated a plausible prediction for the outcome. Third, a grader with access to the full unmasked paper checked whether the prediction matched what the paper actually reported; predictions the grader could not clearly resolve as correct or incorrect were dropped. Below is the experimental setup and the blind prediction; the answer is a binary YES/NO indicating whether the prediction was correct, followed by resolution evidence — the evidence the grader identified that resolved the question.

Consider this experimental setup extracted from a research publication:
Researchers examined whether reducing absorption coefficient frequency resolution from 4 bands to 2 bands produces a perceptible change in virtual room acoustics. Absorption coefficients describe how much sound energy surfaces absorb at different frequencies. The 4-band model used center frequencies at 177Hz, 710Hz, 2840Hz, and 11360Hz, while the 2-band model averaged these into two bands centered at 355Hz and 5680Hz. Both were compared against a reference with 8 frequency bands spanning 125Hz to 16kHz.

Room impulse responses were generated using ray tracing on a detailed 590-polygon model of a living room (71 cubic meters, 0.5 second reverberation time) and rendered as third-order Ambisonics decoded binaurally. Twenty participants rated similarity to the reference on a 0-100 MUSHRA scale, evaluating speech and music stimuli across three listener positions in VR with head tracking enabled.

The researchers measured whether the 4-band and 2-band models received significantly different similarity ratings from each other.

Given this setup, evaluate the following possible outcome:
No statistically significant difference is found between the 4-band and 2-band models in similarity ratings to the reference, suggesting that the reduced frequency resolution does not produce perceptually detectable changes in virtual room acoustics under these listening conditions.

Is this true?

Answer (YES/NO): NO